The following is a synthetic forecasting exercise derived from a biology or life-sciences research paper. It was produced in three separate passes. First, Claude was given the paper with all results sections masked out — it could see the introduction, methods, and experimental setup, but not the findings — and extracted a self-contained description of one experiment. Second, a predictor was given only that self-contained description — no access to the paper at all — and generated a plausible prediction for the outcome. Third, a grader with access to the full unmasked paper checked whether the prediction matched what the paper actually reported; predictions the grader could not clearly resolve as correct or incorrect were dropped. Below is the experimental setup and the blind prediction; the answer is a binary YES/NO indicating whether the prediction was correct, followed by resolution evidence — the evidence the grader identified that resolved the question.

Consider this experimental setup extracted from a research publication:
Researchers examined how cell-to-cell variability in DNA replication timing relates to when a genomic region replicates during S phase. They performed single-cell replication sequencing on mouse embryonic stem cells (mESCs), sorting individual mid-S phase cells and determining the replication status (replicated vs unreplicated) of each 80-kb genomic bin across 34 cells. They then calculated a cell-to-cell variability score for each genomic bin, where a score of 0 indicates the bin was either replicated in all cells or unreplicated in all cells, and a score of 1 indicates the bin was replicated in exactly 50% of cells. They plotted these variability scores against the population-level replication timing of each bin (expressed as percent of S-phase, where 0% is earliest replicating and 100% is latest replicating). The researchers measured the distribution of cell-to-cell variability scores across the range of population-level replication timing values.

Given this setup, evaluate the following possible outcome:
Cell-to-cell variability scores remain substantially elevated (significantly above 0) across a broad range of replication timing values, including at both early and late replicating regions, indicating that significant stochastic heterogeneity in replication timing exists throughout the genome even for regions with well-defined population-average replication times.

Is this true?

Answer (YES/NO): NO